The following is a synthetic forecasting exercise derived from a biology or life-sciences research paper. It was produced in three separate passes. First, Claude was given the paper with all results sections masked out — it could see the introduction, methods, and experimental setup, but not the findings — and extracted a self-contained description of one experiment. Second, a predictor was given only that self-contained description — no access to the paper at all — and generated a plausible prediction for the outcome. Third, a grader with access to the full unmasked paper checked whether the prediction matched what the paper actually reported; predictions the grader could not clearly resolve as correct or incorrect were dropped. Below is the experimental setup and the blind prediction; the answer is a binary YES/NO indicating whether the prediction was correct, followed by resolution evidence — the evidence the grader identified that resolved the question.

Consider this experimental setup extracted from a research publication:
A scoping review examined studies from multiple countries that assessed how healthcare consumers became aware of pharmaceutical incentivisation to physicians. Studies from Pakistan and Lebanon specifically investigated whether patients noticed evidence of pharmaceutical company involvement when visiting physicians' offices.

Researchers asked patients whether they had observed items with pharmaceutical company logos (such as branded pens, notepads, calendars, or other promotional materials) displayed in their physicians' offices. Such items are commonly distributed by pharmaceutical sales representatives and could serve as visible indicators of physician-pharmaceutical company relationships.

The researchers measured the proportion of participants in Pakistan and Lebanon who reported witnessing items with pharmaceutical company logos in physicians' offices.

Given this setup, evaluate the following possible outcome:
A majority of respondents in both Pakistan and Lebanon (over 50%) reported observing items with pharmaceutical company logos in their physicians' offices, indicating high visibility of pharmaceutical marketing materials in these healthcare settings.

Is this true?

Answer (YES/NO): YES